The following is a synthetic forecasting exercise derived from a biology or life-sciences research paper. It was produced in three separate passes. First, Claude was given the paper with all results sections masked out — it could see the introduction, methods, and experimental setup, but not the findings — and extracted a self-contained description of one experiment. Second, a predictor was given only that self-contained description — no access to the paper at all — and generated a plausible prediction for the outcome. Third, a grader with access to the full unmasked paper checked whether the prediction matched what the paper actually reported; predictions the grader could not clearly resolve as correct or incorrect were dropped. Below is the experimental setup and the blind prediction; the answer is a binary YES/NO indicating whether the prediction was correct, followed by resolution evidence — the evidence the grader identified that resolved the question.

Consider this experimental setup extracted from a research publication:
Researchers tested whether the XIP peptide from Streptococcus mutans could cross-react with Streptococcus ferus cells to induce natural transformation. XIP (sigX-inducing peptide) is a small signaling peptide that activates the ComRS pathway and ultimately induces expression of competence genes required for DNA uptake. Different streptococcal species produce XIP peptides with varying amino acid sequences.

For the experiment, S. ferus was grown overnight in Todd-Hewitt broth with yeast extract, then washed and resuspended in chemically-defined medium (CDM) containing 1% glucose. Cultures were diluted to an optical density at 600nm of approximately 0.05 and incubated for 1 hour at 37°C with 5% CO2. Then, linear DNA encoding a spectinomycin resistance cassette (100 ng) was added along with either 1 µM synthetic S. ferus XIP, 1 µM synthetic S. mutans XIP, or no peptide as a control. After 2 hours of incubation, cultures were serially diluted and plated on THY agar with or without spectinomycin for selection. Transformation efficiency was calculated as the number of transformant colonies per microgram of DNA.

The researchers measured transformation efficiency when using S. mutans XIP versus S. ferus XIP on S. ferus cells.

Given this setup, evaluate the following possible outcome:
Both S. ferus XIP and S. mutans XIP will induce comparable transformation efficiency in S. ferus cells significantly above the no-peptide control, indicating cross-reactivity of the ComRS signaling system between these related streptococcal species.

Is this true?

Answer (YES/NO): NO